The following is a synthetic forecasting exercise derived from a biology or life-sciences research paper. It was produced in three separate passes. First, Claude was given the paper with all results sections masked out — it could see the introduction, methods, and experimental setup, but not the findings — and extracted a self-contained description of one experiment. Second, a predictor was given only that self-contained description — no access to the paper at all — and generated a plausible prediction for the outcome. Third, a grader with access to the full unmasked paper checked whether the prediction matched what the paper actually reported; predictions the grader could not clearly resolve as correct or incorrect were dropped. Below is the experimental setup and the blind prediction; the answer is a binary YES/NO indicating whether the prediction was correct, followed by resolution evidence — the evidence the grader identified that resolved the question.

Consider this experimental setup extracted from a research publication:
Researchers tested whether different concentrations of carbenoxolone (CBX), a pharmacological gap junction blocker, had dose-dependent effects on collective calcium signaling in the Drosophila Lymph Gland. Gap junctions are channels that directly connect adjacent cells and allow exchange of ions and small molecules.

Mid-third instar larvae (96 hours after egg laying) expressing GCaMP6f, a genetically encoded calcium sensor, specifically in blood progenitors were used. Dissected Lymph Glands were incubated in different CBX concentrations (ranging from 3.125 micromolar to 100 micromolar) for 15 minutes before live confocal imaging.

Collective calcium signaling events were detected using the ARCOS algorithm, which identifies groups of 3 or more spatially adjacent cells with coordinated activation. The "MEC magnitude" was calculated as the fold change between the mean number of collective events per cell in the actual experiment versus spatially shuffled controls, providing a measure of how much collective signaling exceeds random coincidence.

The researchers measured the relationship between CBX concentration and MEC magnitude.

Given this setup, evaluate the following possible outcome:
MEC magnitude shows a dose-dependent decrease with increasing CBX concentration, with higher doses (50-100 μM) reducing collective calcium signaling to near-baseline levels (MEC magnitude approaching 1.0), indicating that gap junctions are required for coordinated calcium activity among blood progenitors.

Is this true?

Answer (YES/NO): NO